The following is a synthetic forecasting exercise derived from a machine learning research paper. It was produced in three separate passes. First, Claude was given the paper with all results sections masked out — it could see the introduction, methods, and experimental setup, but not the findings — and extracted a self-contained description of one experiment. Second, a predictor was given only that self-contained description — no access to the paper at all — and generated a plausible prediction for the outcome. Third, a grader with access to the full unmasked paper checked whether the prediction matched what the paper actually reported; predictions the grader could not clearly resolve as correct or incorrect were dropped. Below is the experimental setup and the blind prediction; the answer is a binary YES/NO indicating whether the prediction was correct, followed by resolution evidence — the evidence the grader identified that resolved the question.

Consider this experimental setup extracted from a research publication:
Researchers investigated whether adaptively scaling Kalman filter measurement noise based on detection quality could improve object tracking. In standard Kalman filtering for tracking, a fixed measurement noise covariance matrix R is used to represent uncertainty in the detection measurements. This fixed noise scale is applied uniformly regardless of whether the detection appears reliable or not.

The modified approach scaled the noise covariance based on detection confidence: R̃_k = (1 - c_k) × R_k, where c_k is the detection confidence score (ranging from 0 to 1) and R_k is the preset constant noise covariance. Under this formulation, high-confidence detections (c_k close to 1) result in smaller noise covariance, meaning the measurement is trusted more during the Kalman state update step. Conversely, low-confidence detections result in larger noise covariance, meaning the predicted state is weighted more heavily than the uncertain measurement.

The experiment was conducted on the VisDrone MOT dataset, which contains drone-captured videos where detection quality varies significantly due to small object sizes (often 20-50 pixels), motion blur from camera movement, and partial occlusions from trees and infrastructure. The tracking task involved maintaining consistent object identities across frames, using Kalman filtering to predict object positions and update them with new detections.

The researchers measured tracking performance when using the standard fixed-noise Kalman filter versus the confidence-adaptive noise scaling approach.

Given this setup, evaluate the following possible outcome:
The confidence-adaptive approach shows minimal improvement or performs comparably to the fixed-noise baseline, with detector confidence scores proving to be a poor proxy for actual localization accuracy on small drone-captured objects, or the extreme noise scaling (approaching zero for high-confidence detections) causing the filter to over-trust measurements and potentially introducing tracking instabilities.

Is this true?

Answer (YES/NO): NO